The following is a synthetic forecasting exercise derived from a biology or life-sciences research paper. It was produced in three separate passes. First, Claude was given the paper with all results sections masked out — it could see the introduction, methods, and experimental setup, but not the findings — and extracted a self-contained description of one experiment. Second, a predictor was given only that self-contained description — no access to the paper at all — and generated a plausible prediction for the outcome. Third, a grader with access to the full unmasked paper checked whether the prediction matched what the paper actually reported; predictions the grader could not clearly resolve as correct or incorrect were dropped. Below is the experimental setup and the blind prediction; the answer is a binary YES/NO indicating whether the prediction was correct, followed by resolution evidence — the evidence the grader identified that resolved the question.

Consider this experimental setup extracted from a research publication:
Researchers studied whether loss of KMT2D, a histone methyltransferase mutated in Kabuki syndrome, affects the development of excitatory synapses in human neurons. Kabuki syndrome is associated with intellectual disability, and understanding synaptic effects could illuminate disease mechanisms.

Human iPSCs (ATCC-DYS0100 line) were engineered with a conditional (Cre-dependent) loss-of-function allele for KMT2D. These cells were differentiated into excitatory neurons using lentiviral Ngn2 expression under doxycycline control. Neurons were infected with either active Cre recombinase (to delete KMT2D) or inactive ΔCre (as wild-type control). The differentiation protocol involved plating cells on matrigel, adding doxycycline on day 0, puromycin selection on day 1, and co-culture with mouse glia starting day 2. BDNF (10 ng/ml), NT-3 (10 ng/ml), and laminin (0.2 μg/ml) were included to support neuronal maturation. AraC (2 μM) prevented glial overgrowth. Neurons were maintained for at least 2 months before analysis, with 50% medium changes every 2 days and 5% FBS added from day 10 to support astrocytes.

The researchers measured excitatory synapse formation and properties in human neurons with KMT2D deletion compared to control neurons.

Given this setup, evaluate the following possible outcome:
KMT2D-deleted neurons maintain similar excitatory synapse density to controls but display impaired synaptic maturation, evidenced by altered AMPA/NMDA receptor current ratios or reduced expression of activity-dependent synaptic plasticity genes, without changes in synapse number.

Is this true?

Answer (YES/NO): NO